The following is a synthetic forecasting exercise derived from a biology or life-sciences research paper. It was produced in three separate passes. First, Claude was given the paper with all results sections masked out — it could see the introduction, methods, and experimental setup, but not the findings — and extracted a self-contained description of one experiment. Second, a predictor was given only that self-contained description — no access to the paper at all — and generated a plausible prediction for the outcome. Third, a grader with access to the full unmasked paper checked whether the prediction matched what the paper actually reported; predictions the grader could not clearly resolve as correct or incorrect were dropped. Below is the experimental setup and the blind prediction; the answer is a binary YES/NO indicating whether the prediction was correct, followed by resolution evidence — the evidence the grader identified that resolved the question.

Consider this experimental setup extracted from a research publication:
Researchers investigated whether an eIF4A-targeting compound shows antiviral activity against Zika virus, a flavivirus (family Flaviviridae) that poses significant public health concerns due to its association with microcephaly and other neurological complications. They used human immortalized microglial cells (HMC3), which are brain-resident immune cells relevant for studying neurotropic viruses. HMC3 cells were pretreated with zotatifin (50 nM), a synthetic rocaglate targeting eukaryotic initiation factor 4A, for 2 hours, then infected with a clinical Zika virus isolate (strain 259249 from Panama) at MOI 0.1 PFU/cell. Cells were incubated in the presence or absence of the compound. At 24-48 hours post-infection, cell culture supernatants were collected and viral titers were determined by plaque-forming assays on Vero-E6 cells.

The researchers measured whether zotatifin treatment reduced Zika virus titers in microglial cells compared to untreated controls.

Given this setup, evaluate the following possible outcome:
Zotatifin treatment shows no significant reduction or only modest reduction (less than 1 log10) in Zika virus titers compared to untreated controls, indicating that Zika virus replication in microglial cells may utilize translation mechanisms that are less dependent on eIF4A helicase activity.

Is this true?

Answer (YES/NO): NO